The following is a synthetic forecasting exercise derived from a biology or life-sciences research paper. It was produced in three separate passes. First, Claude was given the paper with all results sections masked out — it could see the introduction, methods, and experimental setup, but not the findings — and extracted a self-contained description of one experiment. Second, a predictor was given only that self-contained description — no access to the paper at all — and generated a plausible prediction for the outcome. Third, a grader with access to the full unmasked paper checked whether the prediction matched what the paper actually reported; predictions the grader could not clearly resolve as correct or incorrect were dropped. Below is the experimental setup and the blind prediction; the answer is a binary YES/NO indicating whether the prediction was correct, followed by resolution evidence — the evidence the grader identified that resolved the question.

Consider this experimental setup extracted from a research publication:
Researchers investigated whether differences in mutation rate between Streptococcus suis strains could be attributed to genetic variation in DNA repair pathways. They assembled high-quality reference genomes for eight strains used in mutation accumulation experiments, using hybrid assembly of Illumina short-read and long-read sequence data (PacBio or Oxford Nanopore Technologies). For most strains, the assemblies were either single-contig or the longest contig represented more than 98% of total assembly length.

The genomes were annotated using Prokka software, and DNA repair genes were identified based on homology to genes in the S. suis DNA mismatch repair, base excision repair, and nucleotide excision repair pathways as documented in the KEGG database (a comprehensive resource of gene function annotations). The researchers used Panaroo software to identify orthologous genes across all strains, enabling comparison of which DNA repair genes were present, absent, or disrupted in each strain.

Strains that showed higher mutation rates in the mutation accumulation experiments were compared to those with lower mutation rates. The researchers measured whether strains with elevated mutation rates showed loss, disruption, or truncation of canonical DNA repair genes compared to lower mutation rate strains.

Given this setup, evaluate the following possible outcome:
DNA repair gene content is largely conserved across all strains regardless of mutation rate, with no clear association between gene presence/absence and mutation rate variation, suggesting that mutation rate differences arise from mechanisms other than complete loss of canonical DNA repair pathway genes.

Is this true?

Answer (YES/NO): YES